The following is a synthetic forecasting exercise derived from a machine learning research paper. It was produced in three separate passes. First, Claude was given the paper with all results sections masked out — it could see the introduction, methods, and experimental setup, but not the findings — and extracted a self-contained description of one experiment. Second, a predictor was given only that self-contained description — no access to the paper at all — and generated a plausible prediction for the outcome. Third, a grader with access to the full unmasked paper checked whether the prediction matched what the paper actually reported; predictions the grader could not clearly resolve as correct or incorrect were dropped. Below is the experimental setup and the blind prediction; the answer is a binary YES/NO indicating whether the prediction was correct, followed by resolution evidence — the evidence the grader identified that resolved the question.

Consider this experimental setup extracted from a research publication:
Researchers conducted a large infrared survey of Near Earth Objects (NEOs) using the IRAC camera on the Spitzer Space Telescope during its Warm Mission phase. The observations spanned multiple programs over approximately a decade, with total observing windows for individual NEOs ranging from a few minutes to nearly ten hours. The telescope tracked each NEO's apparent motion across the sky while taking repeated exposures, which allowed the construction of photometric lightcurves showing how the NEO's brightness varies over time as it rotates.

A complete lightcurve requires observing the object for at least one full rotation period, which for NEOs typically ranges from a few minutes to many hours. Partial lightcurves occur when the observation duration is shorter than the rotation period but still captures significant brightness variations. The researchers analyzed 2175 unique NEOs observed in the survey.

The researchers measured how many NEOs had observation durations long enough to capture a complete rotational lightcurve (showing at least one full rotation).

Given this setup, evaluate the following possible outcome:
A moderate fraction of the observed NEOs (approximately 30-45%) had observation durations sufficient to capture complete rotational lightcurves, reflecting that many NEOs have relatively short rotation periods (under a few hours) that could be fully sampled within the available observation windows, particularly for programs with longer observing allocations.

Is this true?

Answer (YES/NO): NO